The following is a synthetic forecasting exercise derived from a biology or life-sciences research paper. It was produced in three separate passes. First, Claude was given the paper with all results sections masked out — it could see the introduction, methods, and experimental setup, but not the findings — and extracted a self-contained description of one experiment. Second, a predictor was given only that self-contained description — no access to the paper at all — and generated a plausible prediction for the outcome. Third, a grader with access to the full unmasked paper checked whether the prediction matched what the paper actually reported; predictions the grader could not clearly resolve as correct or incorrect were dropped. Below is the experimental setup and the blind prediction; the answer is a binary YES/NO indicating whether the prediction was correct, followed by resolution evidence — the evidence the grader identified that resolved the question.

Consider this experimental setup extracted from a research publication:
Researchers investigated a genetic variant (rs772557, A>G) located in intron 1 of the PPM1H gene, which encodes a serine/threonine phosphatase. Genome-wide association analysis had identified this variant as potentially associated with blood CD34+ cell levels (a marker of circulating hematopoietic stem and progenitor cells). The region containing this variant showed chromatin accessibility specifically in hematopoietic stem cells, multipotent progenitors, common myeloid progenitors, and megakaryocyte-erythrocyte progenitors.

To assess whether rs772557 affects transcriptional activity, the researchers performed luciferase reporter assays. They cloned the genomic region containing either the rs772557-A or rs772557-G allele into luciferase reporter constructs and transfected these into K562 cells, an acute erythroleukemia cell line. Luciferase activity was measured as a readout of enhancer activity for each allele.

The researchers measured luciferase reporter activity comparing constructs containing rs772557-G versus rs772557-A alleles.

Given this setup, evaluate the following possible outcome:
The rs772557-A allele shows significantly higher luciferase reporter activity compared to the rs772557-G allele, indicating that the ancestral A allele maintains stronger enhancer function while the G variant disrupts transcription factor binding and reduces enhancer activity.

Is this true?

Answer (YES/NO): NO